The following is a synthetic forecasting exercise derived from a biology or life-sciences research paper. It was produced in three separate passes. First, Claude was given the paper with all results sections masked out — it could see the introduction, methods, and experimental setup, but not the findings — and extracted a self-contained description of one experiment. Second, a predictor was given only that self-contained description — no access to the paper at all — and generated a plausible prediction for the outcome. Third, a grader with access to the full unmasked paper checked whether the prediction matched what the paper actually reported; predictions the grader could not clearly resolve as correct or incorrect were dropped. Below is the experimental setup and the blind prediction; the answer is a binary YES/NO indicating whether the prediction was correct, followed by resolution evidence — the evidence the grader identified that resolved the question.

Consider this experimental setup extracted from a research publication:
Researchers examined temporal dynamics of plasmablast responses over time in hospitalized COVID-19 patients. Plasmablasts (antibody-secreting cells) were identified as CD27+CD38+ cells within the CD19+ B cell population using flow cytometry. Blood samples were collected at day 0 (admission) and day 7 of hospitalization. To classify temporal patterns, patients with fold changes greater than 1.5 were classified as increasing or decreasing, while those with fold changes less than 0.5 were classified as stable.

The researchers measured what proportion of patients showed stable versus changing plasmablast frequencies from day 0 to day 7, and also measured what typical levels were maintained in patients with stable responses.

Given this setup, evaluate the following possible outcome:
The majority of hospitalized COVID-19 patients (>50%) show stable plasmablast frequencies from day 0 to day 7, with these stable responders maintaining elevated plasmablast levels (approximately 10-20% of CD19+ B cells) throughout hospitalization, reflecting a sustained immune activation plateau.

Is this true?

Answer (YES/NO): NO